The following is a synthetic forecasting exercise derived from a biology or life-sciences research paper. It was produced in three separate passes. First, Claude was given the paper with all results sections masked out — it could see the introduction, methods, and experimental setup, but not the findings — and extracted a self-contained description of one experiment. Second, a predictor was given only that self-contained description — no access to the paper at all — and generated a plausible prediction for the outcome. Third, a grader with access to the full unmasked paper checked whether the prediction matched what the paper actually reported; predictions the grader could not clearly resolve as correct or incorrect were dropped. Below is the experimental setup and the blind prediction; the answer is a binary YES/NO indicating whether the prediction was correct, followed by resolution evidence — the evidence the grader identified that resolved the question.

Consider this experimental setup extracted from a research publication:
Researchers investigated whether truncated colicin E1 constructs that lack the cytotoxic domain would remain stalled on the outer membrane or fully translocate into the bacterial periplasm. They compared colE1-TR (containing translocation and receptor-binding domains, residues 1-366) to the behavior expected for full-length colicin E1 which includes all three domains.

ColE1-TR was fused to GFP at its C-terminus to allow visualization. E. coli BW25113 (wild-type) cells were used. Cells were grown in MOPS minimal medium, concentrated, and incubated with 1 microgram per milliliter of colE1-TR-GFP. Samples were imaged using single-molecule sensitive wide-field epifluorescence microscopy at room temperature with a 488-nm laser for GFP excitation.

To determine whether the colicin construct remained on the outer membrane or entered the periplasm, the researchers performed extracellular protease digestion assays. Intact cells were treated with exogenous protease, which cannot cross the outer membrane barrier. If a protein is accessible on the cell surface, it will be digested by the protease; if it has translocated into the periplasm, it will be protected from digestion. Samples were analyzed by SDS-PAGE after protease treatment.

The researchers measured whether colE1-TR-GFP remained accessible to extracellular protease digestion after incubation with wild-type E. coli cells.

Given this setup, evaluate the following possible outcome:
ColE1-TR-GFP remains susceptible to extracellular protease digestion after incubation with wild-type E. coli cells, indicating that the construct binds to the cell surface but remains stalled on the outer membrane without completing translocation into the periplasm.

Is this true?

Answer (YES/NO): YES